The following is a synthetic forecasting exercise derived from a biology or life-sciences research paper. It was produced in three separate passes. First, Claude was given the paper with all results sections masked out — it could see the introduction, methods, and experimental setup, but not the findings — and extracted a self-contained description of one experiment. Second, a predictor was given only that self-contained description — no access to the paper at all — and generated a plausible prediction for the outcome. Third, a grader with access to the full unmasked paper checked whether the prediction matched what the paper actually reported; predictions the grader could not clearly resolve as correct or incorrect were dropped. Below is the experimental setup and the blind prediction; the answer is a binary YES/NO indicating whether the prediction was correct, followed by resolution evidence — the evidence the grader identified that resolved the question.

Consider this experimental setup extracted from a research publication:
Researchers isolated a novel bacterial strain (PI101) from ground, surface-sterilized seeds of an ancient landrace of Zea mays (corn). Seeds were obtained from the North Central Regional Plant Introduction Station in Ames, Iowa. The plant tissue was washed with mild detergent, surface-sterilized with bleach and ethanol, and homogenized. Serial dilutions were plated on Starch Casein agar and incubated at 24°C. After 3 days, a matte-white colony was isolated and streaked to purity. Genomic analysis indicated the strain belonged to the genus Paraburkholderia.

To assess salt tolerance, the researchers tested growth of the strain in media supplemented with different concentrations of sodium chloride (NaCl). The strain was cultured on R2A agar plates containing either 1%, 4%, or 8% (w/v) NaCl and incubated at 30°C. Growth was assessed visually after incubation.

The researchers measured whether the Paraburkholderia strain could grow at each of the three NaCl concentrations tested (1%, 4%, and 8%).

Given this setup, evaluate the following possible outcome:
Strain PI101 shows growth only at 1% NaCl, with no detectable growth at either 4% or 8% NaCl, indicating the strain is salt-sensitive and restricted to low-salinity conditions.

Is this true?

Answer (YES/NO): YES